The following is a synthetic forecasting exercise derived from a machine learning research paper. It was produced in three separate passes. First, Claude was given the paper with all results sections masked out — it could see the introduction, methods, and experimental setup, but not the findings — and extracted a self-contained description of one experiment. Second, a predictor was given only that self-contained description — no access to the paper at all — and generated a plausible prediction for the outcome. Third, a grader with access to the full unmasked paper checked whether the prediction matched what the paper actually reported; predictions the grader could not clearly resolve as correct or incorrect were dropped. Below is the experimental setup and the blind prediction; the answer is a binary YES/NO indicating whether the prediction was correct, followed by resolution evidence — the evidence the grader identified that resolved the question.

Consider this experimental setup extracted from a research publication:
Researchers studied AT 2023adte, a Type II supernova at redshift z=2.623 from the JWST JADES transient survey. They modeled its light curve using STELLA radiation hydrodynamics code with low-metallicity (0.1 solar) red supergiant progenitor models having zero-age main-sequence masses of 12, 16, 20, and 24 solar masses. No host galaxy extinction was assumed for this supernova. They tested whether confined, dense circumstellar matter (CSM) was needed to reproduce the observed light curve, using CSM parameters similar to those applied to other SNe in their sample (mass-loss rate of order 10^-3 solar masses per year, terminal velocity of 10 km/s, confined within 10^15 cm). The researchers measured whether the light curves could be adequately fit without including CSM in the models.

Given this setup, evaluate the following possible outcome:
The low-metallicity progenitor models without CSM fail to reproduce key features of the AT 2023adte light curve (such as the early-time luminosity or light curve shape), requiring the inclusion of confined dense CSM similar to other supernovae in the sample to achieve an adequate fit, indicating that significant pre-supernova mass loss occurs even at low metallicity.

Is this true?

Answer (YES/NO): NO